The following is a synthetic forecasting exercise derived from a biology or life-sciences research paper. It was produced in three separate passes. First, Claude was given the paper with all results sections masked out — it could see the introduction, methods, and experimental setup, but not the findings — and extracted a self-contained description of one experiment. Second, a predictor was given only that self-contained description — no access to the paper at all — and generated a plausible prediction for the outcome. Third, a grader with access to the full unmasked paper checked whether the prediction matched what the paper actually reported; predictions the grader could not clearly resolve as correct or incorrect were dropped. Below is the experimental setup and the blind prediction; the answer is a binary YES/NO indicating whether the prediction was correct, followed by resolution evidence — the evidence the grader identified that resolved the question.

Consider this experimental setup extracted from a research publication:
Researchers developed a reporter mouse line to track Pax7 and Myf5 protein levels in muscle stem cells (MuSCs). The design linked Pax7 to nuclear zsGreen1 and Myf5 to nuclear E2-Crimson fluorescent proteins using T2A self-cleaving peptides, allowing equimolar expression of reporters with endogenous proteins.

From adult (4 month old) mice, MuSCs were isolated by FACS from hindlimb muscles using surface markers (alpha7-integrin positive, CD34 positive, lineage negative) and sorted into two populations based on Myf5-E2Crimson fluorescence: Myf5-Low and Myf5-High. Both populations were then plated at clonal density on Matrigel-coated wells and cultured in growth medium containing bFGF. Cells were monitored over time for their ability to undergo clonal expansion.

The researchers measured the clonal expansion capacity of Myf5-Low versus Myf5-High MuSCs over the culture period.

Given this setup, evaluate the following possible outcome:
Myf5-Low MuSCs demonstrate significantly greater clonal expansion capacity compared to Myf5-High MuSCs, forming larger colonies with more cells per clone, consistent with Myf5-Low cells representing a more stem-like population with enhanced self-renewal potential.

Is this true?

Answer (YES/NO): NO